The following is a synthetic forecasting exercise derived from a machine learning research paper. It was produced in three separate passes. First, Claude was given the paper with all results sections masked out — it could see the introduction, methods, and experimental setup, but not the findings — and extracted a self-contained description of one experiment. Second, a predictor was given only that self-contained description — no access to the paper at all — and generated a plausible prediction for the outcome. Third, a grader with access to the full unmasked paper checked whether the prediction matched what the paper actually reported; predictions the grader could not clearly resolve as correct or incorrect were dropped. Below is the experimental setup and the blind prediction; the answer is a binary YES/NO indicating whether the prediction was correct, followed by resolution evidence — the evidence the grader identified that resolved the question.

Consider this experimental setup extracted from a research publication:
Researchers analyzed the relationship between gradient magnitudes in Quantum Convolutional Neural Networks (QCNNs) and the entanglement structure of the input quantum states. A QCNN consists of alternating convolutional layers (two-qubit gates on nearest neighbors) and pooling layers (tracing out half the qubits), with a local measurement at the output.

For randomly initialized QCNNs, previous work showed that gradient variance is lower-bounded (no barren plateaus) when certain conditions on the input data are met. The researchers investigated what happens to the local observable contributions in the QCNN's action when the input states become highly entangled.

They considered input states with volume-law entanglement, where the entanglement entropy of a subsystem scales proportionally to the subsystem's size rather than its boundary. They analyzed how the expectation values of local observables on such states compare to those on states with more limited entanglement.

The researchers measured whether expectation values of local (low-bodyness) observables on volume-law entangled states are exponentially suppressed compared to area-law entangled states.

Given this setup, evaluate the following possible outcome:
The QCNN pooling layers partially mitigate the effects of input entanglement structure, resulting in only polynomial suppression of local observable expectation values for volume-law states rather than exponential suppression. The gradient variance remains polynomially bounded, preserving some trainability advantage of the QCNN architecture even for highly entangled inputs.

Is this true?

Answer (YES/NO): NO